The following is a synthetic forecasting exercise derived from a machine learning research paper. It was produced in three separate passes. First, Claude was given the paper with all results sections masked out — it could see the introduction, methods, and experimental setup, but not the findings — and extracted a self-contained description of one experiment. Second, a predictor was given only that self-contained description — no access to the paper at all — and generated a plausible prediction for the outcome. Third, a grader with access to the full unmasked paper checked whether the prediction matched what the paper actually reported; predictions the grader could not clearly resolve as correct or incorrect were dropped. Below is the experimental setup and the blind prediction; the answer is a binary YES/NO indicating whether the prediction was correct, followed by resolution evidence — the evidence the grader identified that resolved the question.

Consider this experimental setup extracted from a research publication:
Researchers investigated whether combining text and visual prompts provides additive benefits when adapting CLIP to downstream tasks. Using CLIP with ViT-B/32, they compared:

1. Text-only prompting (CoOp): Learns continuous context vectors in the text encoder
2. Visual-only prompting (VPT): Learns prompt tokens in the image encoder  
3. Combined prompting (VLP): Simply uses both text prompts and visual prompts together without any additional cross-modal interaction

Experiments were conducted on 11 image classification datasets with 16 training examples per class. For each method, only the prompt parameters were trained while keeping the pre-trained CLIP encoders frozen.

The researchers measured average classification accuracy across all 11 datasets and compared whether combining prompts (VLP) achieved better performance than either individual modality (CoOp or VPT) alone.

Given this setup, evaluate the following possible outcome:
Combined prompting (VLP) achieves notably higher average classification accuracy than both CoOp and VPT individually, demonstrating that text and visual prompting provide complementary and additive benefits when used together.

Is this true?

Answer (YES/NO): YES